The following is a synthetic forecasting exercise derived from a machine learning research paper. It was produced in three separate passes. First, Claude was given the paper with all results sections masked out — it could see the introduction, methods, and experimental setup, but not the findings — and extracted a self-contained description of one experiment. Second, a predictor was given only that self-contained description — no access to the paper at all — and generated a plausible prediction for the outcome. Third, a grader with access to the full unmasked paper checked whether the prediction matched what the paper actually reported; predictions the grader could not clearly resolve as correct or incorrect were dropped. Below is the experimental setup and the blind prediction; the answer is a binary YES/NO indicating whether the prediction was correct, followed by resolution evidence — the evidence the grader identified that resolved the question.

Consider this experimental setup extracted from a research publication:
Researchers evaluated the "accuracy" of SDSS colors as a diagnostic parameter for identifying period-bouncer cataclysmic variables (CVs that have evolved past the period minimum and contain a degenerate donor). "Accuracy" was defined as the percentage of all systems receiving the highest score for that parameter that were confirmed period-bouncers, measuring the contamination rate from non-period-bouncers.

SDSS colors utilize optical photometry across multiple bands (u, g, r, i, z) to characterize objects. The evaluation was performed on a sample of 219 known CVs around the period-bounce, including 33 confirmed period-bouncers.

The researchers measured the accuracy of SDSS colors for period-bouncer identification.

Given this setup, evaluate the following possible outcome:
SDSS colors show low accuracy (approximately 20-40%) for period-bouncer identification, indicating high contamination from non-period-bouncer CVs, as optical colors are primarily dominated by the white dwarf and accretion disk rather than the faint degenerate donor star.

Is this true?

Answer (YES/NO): YES